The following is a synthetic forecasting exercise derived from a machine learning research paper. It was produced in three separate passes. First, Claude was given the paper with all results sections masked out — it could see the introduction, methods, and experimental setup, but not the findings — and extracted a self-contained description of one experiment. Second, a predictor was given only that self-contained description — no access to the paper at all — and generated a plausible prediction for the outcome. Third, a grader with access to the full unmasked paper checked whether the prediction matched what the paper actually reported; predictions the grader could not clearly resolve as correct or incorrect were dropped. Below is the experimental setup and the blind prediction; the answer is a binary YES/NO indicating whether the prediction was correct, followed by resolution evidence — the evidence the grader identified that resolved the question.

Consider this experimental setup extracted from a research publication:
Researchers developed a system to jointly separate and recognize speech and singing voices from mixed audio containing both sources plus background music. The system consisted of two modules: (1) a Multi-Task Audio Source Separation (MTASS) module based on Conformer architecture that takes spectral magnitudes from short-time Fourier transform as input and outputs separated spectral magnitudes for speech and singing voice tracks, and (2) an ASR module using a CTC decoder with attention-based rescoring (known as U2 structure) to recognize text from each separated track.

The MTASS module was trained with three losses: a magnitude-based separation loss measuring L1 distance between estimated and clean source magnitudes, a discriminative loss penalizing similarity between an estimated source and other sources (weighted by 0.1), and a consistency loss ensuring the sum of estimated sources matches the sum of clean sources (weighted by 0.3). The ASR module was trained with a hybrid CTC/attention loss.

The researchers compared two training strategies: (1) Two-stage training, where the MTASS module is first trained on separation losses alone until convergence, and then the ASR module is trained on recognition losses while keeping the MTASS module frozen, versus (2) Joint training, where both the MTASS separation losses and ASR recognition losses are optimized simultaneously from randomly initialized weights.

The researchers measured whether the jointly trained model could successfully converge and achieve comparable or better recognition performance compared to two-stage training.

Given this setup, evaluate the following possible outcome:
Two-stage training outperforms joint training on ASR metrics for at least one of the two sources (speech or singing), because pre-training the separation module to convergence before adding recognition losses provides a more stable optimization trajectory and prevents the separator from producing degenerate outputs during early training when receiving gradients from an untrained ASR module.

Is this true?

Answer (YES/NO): YES